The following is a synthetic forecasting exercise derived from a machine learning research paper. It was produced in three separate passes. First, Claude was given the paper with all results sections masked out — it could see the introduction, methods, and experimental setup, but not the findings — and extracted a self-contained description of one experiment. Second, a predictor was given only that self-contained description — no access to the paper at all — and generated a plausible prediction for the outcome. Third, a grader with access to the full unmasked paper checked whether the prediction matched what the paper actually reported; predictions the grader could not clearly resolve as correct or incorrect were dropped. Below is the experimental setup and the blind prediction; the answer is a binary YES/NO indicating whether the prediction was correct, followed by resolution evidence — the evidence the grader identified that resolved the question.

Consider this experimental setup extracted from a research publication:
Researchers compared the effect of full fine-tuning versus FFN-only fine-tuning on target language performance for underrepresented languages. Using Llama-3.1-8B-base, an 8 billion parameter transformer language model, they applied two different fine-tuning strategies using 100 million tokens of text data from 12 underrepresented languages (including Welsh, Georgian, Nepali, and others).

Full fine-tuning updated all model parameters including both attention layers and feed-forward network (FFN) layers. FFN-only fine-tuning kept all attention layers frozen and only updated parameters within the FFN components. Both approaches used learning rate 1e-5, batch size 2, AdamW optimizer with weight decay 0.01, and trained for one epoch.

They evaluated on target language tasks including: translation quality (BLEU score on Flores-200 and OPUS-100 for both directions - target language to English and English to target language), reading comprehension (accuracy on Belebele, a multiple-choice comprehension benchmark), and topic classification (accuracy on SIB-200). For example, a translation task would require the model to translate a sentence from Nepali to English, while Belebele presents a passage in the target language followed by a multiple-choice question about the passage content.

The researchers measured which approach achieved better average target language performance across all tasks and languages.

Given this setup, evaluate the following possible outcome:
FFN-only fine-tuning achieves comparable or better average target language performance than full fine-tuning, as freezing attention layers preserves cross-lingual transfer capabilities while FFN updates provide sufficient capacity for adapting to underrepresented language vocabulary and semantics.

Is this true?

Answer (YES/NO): YES